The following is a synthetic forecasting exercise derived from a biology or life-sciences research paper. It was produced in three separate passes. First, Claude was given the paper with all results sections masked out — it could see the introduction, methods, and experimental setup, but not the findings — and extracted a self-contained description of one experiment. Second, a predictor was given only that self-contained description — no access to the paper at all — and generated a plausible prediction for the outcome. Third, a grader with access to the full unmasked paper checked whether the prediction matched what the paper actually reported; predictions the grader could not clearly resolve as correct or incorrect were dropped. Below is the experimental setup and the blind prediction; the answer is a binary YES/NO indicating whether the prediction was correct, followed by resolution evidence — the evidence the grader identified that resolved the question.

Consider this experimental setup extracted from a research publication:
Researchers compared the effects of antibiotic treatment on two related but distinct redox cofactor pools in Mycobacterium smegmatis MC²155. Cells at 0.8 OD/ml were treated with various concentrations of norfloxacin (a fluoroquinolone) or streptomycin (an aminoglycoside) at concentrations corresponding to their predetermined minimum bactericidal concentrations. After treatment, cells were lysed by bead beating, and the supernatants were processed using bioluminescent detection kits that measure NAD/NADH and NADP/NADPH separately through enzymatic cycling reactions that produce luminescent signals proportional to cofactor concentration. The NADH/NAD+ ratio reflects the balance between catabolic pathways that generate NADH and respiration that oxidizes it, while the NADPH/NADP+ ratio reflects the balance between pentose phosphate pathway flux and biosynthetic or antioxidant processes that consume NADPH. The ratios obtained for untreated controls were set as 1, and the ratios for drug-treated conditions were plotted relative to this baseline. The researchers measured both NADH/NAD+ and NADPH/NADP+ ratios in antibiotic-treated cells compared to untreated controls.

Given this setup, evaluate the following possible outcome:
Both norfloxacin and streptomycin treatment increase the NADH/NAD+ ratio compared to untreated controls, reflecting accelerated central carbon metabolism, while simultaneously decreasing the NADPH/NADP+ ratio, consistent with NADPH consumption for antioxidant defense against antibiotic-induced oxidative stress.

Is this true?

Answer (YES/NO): NO